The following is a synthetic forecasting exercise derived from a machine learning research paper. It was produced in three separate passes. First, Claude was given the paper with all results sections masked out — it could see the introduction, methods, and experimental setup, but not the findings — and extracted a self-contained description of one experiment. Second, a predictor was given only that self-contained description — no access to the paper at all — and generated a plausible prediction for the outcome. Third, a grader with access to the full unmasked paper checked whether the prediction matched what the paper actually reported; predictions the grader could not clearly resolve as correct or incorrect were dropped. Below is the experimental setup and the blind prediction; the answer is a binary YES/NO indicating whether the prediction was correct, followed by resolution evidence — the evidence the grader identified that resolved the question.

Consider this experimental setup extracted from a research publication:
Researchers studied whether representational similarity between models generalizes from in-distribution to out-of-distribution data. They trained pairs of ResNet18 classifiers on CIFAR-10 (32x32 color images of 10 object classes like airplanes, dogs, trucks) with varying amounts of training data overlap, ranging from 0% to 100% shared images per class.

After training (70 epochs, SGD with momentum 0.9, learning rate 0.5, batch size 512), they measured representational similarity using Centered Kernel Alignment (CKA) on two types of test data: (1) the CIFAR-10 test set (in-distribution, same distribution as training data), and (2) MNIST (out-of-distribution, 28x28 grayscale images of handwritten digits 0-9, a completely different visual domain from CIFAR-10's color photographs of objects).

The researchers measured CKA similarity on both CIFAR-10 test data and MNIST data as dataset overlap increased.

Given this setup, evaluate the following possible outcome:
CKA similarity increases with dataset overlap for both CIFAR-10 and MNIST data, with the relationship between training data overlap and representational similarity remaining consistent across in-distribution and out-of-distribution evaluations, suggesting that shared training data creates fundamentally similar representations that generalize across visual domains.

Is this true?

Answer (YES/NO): YES